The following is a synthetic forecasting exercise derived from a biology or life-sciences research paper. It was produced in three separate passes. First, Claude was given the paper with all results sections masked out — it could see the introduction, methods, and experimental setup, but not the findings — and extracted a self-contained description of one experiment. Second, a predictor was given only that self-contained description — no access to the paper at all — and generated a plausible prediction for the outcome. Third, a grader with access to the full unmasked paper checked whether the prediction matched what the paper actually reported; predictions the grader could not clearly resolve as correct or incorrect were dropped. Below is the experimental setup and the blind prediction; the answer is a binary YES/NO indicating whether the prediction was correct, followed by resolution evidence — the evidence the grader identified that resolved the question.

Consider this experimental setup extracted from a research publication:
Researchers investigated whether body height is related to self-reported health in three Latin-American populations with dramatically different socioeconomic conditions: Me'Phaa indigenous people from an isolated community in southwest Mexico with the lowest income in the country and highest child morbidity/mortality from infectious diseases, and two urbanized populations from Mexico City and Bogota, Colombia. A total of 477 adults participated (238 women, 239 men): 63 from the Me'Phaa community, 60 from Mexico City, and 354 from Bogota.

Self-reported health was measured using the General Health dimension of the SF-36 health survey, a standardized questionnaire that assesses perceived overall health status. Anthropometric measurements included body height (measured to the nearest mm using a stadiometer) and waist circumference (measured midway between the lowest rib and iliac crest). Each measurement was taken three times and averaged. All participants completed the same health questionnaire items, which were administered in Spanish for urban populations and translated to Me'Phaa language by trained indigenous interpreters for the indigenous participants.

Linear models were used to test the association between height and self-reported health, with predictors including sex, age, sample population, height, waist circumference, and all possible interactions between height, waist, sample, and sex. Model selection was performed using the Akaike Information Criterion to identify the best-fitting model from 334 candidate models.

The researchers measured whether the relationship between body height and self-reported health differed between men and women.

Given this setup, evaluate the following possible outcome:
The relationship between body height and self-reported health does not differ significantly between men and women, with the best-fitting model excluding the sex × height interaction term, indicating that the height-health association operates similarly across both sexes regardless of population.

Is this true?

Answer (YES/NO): YES